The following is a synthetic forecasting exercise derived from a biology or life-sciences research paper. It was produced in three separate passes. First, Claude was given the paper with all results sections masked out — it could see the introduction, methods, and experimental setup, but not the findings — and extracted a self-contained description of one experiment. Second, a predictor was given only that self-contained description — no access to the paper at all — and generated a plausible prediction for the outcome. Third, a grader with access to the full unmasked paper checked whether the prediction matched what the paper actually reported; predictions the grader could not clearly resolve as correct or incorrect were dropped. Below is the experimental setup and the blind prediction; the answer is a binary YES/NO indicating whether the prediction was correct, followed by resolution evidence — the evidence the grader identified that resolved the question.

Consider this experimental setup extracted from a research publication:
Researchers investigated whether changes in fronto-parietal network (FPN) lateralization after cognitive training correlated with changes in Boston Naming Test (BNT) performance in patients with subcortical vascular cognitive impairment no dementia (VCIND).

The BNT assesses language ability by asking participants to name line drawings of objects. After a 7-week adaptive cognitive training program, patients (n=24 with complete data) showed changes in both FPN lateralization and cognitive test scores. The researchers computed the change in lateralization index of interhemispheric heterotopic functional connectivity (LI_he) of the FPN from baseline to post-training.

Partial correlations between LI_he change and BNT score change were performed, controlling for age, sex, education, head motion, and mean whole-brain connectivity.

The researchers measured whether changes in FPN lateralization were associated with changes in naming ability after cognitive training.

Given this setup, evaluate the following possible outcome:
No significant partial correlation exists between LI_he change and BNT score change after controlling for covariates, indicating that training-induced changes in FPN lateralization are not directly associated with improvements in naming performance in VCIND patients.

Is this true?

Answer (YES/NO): YES